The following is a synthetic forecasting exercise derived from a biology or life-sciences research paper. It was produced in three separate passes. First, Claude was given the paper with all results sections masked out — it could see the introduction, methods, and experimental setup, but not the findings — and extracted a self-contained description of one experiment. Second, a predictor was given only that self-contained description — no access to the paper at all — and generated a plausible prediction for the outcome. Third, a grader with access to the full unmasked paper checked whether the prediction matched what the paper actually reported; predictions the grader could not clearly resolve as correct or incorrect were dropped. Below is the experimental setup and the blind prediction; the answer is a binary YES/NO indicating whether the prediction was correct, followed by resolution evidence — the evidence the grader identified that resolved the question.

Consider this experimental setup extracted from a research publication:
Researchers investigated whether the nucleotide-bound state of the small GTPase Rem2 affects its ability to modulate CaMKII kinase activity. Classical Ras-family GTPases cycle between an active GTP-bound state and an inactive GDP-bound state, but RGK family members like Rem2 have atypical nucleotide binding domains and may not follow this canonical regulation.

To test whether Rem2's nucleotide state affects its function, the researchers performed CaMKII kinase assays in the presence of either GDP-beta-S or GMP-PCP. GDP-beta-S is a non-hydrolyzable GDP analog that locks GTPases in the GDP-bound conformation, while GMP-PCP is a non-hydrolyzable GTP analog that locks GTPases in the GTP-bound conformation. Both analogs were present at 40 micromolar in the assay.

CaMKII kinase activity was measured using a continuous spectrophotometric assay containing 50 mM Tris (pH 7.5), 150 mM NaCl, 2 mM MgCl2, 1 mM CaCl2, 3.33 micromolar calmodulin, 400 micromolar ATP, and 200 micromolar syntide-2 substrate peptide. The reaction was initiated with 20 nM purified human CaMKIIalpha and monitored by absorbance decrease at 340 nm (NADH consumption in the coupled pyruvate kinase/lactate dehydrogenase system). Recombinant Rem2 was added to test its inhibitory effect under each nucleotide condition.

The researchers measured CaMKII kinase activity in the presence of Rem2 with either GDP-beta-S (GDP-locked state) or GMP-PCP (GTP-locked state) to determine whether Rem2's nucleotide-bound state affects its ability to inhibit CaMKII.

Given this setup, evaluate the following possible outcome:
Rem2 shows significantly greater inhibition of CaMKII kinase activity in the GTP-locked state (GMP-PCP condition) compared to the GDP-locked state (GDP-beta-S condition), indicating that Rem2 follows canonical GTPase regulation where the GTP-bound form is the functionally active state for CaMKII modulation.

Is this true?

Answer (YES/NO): NO